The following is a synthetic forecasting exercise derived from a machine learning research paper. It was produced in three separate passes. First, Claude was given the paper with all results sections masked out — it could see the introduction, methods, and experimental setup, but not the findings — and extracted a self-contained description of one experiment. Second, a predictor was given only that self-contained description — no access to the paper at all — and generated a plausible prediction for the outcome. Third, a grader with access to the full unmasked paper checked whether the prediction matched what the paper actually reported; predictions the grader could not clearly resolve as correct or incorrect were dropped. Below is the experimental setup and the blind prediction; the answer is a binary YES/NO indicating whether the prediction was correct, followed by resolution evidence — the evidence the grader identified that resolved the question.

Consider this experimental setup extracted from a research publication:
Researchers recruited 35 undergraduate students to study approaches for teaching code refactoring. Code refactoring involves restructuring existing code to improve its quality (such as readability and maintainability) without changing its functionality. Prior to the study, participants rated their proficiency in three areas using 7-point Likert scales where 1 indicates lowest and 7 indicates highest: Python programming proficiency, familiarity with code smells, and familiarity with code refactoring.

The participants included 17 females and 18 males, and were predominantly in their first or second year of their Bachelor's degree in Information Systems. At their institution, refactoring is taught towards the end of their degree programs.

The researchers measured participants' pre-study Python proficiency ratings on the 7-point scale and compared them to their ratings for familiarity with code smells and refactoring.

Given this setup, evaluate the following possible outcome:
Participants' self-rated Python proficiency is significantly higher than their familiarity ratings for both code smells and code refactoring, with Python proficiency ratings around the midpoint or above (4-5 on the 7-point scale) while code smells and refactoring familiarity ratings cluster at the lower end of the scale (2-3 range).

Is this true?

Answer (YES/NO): NO